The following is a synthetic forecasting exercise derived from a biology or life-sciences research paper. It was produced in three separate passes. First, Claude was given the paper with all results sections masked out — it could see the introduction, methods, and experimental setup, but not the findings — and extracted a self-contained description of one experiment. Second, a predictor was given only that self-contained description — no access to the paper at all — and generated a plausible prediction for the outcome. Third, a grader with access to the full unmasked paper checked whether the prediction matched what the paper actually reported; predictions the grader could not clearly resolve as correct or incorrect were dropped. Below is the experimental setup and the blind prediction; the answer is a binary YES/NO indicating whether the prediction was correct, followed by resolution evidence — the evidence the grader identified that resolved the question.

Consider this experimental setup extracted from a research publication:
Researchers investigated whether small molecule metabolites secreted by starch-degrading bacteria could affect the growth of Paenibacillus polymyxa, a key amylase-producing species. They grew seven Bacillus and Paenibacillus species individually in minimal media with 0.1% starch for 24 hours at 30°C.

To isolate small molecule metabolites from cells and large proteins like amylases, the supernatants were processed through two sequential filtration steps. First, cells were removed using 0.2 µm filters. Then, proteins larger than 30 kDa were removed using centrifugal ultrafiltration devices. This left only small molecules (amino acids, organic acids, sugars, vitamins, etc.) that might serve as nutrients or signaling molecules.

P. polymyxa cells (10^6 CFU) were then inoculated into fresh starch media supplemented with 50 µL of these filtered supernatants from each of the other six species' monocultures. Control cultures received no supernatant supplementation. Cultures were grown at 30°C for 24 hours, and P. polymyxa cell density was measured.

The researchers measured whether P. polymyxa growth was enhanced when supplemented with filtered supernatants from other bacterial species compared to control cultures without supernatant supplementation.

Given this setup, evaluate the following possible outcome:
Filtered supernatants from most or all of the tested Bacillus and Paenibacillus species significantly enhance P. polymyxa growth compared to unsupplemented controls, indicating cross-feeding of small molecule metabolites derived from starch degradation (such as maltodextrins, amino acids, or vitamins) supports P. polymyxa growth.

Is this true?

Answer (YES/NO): YES